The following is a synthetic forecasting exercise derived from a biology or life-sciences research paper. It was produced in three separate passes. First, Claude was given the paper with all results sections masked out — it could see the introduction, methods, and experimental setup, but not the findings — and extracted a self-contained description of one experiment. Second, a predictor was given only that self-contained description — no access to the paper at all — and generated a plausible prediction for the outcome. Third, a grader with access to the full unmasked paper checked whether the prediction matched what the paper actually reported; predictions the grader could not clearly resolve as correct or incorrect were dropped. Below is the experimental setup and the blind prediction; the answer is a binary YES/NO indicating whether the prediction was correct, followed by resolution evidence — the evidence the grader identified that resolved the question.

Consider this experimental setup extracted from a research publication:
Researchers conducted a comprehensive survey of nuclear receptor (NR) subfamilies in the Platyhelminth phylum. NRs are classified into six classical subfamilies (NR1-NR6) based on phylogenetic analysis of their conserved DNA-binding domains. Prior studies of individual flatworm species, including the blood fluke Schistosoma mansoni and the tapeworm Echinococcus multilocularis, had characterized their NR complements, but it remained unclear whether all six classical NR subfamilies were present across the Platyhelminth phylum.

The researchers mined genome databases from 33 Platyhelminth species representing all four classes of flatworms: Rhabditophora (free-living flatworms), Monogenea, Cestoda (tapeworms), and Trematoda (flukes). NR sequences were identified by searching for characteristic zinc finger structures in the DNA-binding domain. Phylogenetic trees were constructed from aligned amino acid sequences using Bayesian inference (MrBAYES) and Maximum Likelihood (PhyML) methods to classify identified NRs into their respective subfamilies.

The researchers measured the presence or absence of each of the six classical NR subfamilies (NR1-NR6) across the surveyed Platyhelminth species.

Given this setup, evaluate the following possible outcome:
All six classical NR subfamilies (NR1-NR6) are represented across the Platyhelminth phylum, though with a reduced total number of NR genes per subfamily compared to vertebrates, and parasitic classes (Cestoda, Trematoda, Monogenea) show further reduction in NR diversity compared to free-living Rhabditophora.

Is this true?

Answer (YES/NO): YES